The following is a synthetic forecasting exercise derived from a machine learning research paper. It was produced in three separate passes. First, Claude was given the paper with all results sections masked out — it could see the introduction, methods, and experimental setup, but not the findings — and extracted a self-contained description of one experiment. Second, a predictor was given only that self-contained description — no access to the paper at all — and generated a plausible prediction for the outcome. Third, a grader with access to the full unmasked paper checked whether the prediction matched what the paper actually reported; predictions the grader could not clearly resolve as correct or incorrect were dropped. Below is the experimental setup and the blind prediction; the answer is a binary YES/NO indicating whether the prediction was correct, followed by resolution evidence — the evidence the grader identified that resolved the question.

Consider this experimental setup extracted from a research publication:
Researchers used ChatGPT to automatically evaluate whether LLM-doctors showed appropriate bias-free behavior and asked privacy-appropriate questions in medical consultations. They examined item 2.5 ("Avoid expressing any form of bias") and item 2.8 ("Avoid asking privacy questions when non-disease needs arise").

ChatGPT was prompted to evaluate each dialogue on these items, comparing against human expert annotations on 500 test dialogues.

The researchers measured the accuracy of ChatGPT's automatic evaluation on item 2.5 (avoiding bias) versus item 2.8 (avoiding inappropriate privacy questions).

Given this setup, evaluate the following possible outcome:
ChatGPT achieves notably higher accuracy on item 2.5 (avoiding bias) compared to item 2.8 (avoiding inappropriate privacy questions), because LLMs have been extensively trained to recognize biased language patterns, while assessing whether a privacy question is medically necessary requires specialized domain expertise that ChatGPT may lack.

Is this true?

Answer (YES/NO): YES